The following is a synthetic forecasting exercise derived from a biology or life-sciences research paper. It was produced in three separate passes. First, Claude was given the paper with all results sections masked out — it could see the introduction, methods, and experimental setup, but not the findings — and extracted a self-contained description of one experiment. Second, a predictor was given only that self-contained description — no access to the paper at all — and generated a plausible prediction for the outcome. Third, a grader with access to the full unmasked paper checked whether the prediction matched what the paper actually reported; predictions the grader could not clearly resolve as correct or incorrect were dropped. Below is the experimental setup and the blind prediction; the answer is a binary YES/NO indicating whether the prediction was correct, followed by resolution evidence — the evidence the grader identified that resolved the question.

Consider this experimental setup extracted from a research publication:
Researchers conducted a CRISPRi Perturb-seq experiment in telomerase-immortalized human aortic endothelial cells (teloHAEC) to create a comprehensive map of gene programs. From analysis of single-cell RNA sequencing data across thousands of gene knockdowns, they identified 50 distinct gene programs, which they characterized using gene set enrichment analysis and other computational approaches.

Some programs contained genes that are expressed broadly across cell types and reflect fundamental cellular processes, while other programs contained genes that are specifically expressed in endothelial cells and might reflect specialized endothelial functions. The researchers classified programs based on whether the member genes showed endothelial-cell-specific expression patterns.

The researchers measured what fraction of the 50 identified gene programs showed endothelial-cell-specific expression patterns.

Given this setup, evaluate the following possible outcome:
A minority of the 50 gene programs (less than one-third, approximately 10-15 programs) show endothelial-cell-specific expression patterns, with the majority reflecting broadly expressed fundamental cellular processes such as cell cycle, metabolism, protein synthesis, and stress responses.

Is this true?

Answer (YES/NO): YES